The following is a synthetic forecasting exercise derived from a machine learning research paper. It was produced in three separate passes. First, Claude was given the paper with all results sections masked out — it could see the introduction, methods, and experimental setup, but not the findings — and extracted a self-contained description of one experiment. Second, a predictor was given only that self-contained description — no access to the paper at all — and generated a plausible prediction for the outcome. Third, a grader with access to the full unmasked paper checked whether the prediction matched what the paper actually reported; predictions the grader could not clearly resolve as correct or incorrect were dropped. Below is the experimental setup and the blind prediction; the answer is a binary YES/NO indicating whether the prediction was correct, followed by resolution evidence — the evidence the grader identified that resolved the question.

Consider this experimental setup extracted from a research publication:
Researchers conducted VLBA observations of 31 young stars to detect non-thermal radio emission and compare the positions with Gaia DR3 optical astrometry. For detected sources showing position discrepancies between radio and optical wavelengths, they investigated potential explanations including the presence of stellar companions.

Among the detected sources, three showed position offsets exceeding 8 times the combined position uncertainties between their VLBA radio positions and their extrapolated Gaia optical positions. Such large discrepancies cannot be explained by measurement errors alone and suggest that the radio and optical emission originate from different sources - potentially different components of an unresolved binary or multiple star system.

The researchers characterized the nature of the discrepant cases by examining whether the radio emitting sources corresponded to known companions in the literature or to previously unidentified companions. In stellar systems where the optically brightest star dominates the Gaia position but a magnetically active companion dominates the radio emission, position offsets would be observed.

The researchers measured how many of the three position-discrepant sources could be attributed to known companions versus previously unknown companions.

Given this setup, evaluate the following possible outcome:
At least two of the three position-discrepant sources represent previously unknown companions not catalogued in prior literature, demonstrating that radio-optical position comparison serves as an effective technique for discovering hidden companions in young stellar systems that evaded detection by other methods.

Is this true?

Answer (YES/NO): YES